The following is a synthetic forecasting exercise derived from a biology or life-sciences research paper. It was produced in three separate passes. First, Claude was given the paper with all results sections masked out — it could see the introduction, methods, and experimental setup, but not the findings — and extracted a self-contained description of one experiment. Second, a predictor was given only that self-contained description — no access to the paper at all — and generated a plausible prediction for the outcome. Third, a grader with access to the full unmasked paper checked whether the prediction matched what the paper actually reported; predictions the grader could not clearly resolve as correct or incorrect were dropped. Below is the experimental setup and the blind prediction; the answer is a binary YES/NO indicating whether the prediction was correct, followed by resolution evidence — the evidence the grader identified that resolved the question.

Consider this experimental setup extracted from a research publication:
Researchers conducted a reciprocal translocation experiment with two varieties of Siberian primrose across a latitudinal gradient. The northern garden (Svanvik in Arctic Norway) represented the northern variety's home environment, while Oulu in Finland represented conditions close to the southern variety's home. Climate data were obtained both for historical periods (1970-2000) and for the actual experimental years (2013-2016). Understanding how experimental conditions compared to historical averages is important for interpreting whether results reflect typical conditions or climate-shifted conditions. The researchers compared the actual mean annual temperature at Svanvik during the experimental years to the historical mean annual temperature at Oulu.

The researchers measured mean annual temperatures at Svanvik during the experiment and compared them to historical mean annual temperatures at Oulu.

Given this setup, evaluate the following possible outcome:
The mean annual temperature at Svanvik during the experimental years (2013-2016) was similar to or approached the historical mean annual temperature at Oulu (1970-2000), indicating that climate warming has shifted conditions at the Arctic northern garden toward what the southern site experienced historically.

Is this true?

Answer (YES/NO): YES